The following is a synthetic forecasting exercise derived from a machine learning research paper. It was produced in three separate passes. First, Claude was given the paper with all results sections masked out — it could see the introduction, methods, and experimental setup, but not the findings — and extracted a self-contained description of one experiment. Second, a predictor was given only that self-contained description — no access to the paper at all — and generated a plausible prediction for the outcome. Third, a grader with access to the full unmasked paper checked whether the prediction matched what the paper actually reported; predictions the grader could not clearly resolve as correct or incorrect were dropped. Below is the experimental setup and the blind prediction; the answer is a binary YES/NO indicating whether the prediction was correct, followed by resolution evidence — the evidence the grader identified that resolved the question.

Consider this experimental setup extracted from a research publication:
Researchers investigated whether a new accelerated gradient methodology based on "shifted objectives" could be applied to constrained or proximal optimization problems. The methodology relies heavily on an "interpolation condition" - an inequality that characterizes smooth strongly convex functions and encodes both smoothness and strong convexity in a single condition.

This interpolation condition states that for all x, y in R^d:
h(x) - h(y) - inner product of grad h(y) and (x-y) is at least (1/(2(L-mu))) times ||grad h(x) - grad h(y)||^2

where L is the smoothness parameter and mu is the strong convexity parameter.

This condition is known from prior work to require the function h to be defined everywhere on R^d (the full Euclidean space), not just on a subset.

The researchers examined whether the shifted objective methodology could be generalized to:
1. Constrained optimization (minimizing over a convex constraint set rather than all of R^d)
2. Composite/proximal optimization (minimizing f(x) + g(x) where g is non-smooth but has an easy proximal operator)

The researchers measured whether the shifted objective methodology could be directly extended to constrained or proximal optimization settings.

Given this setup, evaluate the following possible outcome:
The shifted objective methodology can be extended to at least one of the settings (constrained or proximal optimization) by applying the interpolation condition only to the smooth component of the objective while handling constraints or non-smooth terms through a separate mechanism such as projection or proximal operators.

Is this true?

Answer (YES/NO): NO